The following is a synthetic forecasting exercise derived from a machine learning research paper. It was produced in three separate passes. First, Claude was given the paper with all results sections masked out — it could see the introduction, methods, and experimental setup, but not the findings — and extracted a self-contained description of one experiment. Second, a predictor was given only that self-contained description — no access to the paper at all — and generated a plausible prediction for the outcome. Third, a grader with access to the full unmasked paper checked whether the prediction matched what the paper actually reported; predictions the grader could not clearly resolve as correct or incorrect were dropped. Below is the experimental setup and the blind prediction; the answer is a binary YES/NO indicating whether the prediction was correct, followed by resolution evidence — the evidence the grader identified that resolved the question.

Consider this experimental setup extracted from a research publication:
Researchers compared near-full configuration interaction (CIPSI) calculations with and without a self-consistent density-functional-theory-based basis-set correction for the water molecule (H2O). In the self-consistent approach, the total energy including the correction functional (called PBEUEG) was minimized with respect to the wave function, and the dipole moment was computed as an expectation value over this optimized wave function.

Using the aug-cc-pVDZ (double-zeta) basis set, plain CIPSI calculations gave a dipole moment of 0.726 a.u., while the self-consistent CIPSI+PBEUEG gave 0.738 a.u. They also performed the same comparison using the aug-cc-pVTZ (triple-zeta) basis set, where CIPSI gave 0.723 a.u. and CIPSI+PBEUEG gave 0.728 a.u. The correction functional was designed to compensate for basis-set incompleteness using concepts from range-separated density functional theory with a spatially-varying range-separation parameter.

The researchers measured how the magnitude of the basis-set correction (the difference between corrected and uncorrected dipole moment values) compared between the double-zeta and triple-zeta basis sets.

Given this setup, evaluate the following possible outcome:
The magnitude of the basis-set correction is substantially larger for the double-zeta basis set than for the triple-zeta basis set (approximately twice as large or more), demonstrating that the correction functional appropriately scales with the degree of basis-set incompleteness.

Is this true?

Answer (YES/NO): YES